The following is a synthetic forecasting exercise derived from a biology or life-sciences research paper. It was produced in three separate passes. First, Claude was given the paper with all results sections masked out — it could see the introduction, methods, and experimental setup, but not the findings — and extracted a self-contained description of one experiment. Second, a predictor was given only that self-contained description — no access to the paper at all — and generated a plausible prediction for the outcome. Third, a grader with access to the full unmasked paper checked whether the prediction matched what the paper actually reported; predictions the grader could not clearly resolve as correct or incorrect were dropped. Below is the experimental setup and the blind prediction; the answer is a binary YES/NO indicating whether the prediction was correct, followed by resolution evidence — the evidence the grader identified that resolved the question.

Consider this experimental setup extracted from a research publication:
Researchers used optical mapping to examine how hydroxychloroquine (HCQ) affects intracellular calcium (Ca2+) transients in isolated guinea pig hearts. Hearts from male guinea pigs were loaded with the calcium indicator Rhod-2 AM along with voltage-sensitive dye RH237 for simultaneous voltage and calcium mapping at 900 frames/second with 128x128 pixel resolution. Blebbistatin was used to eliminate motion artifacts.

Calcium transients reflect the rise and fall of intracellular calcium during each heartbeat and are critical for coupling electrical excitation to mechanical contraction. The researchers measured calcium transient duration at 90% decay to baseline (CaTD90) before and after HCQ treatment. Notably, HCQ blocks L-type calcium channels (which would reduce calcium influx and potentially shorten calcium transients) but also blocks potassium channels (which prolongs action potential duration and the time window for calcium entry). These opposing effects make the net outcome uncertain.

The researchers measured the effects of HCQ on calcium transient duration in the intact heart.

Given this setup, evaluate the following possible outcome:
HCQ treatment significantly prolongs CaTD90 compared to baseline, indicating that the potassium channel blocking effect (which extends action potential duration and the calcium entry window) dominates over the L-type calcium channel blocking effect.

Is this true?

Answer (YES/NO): YES